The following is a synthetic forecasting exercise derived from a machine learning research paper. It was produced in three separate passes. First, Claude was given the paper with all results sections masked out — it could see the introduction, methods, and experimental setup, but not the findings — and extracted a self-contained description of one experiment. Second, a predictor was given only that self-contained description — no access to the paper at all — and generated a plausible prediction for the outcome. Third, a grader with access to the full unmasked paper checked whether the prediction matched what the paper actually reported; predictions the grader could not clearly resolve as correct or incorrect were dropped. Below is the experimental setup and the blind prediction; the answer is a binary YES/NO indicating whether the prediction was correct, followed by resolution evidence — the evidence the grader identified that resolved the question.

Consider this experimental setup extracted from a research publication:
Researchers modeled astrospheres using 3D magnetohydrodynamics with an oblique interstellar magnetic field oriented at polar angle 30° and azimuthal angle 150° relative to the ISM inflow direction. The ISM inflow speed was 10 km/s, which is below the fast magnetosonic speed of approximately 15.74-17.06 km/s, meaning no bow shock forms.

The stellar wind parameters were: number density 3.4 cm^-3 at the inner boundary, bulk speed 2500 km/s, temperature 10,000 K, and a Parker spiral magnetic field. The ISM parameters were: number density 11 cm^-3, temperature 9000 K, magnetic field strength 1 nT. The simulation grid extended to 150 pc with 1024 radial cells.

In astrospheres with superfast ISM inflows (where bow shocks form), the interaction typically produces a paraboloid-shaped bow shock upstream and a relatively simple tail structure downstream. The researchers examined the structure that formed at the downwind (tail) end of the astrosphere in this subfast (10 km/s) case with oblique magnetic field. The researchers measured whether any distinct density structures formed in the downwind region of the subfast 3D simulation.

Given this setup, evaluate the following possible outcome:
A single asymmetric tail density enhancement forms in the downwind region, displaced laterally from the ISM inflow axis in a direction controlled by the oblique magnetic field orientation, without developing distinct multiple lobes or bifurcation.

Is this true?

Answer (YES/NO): NO